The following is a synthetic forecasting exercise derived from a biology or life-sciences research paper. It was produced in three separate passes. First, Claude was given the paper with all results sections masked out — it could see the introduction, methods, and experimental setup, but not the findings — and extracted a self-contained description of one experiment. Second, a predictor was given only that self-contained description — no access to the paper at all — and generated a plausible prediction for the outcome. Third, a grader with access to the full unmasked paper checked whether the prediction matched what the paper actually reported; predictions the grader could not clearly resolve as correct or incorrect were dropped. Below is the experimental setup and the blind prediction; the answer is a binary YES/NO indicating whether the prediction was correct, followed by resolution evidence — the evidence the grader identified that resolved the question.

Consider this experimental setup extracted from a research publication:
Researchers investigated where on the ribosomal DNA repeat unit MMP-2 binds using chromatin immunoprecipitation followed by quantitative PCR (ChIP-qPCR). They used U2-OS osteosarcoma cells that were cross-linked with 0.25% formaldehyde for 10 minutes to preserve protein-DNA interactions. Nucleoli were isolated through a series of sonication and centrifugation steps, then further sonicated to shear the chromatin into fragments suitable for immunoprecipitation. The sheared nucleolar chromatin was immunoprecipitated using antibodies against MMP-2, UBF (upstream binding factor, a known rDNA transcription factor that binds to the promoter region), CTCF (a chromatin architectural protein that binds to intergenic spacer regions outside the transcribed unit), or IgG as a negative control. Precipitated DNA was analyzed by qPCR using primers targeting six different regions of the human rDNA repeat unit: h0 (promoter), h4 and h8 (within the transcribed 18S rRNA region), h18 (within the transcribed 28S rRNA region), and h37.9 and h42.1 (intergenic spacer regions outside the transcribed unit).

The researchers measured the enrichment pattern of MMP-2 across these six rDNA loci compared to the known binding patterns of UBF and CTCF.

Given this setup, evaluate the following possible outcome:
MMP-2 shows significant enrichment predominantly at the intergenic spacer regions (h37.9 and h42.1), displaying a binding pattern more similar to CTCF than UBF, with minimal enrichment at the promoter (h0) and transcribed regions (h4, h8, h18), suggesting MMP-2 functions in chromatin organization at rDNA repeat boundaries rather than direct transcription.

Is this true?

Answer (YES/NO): NO